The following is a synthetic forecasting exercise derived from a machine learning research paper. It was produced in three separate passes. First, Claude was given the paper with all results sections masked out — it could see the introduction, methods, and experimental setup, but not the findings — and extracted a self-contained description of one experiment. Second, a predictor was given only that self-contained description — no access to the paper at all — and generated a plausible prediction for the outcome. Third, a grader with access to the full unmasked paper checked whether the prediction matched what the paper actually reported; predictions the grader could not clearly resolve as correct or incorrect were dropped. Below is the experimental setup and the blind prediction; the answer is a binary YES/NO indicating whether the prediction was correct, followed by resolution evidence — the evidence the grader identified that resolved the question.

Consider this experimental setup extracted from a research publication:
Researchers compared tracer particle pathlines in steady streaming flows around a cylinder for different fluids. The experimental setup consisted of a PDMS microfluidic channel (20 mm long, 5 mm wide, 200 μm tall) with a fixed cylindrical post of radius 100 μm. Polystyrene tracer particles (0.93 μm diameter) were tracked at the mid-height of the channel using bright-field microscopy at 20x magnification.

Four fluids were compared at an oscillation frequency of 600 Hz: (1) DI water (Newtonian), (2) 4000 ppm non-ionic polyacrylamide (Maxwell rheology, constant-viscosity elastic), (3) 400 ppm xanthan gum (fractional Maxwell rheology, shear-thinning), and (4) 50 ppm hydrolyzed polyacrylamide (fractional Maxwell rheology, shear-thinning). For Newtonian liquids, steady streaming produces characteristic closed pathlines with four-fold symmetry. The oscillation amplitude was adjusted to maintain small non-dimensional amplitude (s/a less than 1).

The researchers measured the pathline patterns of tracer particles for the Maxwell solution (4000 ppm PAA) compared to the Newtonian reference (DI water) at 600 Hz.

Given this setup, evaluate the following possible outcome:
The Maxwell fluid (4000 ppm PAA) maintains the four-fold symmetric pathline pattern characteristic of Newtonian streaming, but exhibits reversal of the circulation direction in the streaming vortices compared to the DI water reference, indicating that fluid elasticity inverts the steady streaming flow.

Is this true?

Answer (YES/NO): NO